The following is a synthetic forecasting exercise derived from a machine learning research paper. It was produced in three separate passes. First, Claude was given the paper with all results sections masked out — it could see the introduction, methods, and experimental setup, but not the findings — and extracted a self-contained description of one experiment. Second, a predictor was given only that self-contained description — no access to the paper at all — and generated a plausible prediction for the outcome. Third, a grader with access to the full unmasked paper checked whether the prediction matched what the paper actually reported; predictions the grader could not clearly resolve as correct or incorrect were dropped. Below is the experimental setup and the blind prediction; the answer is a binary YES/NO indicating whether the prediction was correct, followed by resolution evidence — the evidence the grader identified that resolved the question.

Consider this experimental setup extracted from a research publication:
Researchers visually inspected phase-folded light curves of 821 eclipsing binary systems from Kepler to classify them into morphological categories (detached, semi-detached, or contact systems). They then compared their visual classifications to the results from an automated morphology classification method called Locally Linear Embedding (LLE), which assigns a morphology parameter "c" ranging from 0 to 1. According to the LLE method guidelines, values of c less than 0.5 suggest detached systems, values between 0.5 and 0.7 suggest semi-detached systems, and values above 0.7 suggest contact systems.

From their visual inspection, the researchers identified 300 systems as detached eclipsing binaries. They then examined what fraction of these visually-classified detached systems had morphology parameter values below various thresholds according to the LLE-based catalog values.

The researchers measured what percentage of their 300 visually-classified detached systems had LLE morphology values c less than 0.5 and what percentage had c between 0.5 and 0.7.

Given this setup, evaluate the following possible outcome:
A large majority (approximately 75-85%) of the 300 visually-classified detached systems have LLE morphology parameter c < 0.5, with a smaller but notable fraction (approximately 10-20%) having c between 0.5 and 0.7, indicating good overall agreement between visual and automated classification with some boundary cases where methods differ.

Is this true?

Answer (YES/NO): NO